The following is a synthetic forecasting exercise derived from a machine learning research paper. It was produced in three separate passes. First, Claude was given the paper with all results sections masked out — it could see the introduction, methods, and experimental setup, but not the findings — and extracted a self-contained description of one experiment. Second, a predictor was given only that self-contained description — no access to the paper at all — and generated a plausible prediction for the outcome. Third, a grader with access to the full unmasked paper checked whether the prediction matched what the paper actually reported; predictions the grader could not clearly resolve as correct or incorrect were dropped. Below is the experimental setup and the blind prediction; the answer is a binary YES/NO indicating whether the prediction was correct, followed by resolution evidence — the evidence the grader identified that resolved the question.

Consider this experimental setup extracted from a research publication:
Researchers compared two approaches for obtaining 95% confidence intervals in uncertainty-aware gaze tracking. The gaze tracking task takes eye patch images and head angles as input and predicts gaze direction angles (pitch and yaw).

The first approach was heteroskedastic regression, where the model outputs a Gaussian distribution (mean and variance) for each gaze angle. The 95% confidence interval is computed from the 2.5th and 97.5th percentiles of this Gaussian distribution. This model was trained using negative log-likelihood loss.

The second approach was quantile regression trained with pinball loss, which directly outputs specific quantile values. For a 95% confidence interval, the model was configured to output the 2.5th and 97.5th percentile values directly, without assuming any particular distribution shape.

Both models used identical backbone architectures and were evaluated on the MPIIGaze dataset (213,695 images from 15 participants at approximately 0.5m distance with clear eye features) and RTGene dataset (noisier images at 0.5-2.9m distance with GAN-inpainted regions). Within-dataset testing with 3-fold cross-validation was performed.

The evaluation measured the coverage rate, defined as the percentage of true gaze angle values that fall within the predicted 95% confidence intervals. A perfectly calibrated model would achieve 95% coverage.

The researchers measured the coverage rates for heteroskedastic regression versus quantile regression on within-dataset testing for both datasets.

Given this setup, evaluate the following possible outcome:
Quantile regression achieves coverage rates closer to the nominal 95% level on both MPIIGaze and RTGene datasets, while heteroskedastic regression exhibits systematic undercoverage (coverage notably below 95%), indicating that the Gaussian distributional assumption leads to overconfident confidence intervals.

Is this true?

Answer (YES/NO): NO